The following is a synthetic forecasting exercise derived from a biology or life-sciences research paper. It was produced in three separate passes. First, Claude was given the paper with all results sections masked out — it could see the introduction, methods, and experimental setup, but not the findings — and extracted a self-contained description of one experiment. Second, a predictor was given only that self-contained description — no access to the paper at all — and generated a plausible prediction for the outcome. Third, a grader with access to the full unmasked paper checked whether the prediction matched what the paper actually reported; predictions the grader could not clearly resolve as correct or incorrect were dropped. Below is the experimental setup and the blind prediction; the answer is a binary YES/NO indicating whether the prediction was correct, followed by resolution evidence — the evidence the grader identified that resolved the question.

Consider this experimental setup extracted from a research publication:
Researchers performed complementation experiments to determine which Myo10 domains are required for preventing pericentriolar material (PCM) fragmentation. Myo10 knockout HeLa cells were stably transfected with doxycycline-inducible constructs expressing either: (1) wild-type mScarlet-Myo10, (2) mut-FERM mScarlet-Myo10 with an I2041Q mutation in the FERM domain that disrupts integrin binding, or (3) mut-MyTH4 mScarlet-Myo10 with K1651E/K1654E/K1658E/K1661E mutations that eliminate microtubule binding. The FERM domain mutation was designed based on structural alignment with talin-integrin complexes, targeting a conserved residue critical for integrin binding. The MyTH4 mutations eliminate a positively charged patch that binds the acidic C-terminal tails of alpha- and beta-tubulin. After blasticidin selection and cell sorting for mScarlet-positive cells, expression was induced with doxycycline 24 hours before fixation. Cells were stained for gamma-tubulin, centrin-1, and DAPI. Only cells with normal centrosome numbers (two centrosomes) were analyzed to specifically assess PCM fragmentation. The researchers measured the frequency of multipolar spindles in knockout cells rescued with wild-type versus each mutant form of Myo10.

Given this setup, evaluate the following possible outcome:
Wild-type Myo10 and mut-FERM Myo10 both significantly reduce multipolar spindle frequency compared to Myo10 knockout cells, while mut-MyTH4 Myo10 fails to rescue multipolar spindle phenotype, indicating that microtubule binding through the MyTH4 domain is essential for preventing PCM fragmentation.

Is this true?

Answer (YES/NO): NO